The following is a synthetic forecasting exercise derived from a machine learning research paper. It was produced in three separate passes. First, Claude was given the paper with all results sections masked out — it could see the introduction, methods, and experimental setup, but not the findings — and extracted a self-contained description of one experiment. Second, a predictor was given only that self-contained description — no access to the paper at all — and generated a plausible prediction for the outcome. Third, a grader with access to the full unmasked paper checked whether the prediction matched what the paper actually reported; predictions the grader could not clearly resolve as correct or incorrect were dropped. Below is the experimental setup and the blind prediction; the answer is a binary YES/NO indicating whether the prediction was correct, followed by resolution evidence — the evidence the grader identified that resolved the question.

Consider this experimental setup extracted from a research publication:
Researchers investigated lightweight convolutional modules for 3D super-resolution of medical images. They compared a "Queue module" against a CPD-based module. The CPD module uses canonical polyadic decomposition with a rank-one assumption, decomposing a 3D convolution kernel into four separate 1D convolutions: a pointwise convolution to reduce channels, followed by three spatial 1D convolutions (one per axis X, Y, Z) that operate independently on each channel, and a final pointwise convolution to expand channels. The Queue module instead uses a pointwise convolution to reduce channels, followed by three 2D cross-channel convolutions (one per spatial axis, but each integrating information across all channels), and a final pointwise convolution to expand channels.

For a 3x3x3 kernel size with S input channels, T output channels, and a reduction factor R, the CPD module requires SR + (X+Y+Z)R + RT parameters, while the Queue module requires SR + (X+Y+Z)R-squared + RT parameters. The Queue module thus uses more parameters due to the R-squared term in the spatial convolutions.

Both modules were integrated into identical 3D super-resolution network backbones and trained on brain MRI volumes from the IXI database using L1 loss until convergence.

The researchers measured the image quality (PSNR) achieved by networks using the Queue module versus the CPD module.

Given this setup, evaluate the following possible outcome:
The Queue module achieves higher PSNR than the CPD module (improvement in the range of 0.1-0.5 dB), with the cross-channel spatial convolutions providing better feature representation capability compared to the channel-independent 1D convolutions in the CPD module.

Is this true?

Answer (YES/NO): NO